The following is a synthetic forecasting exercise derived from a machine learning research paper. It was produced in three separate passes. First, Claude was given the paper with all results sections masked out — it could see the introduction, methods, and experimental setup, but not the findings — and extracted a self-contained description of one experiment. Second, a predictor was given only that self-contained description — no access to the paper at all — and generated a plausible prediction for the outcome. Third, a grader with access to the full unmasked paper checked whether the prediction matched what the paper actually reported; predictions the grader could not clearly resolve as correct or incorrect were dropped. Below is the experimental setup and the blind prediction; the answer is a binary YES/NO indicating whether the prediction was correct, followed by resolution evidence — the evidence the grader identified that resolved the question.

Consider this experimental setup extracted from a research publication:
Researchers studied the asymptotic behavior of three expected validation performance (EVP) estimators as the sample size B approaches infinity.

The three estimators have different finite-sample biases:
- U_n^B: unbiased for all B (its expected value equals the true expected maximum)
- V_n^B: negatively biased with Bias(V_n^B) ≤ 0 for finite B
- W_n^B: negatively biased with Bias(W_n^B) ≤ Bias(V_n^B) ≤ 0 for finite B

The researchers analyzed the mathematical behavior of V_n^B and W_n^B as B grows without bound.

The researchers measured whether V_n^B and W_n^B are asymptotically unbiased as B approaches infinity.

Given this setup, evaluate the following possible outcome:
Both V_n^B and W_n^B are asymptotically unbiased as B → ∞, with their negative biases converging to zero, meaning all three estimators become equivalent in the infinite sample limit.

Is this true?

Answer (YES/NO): YES